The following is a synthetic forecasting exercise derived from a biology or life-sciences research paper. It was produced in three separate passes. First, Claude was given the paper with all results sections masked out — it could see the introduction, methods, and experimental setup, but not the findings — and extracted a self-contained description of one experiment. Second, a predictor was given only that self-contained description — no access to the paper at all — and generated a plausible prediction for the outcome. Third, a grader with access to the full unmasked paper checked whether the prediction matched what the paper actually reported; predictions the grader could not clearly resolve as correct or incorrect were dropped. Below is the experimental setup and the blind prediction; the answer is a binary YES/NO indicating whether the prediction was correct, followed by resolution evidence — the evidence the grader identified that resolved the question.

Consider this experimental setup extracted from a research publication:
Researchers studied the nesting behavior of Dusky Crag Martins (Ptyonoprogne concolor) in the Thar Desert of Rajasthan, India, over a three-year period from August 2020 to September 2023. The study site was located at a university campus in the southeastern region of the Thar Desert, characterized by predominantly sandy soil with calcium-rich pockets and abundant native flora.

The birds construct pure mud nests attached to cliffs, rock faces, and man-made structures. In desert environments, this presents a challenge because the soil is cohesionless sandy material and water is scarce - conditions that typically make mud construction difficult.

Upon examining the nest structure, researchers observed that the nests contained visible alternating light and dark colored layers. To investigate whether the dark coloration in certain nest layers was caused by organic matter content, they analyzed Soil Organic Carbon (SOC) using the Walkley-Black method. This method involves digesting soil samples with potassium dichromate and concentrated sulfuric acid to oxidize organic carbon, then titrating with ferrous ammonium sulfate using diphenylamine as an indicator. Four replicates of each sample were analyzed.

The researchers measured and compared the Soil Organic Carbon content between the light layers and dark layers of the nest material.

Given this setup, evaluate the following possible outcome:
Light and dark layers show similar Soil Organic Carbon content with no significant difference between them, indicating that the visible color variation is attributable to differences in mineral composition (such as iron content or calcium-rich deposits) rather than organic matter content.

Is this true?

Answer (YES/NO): NO